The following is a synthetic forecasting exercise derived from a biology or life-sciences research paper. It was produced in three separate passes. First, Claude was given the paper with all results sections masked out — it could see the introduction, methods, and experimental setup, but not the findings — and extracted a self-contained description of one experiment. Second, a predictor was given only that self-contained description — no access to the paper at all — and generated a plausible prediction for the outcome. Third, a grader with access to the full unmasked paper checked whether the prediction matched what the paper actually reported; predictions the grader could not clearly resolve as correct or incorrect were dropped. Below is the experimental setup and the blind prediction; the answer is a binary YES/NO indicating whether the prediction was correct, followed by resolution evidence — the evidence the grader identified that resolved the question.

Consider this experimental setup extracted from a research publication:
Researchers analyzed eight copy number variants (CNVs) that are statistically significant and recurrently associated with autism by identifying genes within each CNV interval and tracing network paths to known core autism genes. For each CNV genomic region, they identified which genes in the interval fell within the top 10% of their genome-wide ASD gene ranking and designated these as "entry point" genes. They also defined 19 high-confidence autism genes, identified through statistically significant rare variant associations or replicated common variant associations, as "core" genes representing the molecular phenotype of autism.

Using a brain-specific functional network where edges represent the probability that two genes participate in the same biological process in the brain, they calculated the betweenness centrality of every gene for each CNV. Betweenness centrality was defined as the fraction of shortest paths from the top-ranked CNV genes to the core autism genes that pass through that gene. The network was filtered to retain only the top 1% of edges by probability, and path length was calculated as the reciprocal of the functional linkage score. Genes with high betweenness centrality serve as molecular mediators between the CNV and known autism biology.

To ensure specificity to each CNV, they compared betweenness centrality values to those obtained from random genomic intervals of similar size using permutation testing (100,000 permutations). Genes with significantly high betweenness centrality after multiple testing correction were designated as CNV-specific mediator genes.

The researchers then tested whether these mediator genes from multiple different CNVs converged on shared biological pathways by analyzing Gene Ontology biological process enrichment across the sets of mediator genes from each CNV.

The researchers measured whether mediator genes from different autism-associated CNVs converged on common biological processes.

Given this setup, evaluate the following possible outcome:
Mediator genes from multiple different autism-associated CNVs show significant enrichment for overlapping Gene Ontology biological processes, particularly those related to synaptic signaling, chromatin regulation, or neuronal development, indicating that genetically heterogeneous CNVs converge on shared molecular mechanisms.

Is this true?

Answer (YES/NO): YES